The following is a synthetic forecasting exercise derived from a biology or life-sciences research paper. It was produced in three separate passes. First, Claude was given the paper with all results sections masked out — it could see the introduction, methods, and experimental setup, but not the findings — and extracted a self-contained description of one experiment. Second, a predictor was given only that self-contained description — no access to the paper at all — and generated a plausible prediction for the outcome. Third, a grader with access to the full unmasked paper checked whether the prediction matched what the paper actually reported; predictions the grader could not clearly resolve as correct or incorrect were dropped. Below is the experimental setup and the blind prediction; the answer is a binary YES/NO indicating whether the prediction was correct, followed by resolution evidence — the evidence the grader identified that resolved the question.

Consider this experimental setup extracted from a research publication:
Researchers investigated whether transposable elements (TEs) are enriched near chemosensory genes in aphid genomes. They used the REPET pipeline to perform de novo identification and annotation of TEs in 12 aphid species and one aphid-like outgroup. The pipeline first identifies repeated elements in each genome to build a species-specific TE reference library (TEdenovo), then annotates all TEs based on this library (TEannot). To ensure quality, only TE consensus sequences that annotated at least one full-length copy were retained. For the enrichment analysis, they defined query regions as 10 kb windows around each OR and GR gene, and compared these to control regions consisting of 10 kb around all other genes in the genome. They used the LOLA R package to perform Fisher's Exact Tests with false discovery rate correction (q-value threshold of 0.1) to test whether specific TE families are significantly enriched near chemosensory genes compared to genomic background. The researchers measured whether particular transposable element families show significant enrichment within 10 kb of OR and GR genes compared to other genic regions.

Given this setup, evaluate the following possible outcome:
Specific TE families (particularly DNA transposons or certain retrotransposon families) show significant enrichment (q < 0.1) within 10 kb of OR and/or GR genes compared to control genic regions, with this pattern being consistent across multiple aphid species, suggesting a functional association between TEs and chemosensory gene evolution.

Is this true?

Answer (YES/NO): NO